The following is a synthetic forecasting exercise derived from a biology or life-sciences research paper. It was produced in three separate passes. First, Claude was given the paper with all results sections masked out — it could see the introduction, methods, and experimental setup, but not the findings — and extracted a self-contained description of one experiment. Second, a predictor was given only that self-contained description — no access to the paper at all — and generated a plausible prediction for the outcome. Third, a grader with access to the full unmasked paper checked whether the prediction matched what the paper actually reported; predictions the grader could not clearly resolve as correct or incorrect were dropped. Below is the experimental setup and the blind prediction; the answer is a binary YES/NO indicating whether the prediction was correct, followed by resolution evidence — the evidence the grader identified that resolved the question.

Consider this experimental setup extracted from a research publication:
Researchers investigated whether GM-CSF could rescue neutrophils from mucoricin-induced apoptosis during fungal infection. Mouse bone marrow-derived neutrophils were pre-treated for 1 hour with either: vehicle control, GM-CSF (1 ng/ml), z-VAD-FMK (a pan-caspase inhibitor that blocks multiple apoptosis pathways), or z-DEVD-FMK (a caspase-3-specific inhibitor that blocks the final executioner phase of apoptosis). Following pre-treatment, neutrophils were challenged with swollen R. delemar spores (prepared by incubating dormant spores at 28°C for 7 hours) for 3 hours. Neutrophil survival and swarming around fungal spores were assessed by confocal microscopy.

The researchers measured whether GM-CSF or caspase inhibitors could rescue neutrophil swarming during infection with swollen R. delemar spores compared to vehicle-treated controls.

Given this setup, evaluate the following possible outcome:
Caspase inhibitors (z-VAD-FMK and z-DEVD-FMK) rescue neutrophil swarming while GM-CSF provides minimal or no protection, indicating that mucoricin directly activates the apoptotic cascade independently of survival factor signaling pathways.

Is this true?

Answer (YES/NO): NO